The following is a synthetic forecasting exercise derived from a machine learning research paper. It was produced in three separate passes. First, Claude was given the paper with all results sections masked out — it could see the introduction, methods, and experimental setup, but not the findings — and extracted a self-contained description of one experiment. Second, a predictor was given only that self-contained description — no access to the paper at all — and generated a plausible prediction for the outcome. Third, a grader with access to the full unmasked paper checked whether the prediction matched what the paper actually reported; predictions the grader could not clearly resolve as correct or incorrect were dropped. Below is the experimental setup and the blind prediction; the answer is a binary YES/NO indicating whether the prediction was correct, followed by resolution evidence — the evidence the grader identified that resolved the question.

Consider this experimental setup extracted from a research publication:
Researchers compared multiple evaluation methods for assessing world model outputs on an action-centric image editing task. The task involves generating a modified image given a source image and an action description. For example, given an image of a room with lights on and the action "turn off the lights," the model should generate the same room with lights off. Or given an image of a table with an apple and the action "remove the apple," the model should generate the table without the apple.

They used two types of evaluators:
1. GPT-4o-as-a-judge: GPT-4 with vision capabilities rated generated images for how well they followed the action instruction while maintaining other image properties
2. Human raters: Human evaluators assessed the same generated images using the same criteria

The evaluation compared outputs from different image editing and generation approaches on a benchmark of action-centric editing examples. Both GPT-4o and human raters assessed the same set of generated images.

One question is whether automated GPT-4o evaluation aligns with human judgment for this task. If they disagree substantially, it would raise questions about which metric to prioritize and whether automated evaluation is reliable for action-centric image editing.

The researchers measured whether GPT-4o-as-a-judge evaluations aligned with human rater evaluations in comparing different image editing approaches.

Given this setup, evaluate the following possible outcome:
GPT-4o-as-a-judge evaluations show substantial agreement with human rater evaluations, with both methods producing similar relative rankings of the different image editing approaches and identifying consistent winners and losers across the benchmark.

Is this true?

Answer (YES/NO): YES